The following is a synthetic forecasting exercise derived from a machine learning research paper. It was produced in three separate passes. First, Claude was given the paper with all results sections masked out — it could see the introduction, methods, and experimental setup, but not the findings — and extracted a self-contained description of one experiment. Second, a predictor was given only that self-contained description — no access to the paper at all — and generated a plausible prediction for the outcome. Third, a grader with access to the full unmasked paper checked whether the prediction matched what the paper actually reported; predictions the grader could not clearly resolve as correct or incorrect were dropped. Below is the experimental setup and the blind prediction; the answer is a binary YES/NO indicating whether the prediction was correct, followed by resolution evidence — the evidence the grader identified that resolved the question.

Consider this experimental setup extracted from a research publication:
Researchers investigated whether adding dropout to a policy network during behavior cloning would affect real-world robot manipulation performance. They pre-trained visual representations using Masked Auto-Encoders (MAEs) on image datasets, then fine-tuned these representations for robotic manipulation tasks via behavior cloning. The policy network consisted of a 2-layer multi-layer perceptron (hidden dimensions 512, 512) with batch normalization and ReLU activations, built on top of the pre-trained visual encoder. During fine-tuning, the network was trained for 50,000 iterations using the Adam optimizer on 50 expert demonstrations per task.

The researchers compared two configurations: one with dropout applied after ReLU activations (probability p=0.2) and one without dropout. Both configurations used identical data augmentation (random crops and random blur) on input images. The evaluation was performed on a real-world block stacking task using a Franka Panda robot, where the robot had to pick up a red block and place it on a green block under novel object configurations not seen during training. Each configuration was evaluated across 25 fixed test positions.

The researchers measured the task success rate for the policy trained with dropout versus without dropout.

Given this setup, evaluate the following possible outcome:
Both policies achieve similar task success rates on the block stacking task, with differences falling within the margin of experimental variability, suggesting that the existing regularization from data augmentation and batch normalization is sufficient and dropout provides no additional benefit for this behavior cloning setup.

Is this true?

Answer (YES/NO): NO